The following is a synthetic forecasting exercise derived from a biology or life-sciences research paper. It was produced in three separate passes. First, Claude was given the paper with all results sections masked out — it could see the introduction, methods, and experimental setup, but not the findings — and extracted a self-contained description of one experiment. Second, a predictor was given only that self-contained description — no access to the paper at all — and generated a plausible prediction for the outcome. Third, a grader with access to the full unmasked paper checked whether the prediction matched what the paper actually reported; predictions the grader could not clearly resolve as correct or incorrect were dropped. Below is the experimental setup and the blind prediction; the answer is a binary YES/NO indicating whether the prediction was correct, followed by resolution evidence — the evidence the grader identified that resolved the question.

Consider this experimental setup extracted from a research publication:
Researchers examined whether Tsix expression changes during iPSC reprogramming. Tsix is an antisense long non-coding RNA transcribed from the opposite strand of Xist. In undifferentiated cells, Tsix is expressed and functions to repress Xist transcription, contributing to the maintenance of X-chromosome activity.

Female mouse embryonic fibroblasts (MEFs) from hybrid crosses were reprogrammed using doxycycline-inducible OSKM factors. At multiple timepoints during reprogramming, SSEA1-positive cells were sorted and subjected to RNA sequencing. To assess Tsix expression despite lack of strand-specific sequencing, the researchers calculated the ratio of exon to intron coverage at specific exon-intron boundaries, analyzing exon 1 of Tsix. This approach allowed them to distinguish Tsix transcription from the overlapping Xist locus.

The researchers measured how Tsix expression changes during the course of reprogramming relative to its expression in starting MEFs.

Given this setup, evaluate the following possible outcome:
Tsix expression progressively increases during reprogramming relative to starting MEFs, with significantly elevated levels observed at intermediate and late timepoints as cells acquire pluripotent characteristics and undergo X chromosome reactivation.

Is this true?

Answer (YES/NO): NO